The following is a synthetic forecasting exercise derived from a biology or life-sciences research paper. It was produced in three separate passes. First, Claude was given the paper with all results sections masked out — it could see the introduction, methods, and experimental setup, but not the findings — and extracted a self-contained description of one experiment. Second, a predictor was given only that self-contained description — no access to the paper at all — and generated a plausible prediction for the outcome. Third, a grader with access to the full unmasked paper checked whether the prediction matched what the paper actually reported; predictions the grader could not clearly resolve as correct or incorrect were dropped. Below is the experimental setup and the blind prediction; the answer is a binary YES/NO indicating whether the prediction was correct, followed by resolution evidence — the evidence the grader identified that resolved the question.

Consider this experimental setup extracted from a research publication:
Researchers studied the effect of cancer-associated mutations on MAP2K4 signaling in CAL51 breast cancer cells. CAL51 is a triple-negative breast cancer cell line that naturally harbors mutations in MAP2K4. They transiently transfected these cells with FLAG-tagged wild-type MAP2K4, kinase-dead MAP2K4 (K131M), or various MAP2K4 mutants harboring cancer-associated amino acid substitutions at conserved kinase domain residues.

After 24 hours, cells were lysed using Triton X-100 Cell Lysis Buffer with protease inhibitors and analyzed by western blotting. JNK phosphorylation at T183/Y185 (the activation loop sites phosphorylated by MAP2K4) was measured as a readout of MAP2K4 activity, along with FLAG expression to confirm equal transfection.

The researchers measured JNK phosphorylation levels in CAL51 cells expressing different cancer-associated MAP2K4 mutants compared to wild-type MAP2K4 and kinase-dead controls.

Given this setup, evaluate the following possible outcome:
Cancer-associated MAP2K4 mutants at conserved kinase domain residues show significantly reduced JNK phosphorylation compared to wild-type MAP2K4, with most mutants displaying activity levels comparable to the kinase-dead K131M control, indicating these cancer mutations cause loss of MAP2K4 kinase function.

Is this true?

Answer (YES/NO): YES